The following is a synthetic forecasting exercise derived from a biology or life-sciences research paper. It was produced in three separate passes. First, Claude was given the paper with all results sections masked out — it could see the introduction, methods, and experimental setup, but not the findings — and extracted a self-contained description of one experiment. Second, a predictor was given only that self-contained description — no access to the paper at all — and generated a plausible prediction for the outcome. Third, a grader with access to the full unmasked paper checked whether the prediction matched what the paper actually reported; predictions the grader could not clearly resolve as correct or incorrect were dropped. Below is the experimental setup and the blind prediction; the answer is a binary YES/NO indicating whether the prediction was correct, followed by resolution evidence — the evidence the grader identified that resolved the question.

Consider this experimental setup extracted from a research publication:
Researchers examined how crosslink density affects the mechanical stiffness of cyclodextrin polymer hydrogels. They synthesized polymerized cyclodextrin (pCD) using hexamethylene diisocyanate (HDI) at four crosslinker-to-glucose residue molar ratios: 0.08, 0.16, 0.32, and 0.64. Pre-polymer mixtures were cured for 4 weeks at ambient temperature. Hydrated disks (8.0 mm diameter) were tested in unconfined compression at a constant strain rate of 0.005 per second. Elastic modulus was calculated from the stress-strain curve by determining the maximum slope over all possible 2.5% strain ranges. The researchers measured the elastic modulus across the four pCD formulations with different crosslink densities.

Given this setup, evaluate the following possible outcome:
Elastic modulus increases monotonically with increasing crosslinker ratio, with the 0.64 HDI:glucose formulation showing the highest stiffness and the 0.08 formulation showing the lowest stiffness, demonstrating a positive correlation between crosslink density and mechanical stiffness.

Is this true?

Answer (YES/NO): YES